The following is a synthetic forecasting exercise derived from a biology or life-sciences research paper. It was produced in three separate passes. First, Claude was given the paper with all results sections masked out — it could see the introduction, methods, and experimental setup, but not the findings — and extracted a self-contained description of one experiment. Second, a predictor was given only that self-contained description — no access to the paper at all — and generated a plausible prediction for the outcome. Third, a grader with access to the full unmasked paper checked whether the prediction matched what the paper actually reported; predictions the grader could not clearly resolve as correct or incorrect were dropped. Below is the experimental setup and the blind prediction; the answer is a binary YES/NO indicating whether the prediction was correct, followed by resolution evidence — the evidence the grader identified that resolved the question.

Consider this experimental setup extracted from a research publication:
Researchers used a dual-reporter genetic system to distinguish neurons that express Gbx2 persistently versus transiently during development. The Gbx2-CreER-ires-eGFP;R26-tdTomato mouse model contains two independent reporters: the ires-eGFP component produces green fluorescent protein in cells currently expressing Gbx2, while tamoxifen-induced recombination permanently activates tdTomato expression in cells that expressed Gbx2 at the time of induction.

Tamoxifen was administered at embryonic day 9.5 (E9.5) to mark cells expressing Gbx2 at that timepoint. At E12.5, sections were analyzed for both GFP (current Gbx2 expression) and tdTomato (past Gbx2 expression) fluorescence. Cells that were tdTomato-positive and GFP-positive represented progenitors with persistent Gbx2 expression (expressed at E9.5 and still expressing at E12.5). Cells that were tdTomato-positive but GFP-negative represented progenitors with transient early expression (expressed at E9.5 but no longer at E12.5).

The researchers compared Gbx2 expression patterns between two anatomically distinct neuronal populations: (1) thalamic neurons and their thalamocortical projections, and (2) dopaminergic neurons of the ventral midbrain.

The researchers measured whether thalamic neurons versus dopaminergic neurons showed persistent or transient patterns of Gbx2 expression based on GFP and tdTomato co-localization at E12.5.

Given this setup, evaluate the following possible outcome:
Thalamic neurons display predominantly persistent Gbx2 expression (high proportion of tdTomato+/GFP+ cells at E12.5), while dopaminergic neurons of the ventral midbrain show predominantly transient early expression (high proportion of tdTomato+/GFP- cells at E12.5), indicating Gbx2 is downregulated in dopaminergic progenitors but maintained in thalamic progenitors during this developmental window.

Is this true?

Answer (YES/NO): YES